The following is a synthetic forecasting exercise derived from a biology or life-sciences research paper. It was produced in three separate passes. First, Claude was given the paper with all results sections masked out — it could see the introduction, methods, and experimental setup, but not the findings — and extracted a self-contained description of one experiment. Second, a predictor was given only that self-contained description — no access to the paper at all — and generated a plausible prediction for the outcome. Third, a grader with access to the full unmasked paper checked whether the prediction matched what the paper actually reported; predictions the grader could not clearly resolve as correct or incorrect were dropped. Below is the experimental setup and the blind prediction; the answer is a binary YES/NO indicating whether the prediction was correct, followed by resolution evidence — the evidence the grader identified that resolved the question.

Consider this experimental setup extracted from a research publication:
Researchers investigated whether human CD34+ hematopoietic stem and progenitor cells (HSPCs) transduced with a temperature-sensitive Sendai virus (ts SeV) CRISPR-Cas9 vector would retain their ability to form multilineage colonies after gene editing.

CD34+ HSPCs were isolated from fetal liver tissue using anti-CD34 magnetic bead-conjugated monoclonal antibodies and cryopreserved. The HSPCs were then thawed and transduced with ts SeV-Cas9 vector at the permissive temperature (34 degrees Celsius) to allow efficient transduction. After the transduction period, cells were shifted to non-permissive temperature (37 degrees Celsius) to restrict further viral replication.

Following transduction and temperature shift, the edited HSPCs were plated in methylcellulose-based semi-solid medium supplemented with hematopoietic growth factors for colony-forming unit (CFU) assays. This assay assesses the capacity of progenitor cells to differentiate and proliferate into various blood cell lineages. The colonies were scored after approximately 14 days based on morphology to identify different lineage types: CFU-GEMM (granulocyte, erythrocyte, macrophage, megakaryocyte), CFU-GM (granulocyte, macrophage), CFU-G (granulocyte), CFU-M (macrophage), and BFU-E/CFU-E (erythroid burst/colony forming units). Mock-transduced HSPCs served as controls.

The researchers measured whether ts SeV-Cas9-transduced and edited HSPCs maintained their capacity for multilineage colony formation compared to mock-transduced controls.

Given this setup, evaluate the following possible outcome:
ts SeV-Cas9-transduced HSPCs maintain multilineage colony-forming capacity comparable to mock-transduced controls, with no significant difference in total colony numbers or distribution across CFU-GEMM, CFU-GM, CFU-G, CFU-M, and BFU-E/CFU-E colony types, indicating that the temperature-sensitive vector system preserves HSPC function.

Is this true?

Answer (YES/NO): NO